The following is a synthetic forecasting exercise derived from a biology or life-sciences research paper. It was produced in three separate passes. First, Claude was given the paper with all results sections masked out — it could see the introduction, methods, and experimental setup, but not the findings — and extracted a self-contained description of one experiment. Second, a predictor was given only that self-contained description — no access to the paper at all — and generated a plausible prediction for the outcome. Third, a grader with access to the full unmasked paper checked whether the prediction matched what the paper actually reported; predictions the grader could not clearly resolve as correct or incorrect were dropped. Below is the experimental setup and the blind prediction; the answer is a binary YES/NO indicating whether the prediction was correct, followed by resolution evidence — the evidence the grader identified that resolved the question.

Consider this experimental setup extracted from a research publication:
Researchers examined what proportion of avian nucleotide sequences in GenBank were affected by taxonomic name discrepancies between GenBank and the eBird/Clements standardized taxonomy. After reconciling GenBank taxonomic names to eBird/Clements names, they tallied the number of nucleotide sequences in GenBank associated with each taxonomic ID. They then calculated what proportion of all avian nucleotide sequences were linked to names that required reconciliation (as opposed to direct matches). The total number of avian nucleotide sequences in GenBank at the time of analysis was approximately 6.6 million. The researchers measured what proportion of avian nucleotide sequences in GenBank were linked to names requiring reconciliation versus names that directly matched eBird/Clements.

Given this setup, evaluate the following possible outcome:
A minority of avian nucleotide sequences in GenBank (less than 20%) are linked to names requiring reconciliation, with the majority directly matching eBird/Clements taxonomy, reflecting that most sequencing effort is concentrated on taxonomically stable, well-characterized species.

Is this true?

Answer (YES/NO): YES